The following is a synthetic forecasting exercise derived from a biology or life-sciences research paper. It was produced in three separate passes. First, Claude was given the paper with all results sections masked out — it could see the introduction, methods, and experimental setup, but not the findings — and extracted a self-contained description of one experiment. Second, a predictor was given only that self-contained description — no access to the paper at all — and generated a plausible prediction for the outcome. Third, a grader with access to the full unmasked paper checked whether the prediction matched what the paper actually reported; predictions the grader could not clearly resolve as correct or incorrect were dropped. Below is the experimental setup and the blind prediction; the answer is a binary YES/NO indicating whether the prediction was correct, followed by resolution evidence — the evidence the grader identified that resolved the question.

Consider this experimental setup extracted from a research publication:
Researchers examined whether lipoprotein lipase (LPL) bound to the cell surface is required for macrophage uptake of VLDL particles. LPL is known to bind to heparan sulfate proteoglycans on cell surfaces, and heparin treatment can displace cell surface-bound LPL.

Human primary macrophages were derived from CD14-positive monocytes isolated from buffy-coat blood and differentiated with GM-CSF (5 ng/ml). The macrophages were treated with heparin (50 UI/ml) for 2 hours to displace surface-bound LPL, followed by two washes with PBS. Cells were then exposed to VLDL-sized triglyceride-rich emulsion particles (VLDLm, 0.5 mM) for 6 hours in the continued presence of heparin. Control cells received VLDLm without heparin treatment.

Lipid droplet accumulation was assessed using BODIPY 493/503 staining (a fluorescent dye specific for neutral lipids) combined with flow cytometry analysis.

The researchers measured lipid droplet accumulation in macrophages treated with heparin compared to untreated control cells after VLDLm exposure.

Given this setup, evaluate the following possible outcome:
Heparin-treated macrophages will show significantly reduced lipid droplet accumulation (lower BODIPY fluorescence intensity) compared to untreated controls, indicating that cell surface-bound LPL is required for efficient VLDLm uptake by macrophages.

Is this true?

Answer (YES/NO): YES